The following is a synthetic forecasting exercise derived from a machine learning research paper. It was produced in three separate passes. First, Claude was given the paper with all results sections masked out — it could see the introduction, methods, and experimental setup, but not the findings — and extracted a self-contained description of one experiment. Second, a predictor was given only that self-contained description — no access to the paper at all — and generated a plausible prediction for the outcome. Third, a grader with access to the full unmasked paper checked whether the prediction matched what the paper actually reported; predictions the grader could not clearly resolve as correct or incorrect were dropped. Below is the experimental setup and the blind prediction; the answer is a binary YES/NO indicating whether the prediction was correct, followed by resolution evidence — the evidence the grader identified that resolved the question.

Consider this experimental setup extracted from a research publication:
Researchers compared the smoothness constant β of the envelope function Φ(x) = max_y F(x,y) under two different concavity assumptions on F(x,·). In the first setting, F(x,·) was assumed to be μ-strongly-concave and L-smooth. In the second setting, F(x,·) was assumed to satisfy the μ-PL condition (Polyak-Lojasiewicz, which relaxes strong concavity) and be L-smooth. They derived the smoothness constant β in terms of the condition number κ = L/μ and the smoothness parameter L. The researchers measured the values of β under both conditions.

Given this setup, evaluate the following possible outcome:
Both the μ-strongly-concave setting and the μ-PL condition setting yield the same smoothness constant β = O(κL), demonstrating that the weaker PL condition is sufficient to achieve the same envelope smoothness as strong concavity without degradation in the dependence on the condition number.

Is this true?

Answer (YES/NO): YES